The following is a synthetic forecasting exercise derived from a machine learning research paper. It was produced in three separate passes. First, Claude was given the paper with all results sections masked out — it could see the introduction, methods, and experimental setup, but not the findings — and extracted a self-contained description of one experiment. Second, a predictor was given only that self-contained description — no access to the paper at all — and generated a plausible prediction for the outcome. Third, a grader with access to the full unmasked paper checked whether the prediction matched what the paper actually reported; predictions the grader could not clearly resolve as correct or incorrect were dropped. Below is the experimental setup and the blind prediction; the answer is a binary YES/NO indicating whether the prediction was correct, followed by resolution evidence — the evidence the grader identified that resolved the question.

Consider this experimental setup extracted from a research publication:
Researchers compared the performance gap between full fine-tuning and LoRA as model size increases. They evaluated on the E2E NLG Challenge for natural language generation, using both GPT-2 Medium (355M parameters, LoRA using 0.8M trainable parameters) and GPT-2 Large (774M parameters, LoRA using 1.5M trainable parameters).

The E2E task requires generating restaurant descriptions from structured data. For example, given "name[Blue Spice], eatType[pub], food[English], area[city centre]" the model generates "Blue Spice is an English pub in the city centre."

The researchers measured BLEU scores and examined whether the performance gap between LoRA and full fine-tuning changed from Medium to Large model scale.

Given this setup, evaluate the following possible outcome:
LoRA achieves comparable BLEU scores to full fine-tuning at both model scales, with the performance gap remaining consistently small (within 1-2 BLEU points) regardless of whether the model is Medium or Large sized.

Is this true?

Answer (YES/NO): NO